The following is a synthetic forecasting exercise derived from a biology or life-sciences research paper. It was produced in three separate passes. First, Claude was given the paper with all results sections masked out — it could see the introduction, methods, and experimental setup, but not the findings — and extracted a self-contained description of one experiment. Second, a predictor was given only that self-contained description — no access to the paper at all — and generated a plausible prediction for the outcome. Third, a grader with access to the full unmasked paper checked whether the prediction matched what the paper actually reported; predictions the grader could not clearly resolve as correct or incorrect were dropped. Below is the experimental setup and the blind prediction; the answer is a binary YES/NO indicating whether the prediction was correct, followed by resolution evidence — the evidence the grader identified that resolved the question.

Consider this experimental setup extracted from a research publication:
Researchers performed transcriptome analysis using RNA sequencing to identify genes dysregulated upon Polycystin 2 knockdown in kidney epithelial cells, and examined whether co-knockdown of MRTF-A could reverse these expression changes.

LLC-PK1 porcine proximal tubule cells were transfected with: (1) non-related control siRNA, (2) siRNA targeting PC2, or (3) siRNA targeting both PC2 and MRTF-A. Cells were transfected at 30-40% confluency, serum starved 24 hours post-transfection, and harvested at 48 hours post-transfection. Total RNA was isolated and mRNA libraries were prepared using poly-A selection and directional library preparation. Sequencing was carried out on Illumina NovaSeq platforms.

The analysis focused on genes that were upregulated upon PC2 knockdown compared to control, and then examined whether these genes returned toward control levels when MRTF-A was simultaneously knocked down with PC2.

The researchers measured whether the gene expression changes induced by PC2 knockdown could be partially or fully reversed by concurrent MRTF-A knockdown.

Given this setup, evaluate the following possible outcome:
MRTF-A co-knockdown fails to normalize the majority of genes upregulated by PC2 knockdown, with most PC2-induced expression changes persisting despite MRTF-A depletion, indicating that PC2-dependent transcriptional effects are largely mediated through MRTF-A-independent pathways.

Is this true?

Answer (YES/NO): NO